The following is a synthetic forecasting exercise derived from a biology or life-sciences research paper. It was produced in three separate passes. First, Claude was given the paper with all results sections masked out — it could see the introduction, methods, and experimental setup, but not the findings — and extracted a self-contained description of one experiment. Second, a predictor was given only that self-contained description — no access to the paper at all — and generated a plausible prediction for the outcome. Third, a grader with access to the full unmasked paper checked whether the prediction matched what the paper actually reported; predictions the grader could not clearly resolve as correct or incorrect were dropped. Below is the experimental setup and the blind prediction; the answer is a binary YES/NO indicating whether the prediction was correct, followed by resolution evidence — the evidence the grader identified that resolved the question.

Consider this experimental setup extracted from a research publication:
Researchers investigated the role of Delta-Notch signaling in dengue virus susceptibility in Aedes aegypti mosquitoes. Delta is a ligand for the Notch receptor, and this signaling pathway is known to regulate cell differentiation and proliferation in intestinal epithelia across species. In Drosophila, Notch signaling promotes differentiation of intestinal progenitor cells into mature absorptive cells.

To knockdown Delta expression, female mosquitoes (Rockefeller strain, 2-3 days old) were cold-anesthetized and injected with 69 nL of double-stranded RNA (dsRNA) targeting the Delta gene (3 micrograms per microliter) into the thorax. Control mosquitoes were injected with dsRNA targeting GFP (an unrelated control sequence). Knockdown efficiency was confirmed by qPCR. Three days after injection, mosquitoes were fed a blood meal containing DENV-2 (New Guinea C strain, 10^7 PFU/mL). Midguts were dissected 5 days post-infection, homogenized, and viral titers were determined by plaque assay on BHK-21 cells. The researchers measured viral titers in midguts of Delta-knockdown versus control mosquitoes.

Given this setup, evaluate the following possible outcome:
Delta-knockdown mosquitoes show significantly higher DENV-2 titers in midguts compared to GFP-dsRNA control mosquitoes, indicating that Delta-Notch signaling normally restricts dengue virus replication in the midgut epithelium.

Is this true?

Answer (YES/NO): NO